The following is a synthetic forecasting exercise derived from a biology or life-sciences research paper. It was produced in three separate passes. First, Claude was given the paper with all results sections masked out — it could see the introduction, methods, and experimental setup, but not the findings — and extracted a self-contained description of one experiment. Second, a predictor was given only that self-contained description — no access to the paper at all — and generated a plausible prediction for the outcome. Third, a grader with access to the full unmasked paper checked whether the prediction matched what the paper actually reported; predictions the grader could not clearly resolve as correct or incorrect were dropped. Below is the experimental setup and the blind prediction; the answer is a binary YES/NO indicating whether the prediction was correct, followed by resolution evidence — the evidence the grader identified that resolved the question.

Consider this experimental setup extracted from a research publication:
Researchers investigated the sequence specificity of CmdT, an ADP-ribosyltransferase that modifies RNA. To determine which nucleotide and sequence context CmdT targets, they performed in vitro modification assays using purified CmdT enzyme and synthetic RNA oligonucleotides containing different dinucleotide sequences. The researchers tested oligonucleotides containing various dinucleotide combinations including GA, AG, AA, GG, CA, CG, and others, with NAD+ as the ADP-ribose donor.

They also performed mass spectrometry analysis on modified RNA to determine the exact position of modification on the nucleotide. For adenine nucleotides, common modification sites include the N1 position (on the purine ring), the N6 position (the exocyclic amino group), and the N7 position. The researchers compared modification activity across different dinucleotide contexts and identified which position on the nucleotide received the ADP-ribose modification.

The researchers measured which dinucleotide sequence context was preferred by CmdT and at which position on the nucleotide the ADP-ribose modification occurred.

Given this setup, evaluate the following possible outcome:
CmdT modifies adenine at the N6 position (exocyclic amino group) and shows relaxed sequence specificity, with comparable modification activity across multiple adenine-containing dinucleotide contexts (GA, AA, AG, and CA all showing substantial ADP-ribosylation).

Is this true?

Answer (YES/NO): NO